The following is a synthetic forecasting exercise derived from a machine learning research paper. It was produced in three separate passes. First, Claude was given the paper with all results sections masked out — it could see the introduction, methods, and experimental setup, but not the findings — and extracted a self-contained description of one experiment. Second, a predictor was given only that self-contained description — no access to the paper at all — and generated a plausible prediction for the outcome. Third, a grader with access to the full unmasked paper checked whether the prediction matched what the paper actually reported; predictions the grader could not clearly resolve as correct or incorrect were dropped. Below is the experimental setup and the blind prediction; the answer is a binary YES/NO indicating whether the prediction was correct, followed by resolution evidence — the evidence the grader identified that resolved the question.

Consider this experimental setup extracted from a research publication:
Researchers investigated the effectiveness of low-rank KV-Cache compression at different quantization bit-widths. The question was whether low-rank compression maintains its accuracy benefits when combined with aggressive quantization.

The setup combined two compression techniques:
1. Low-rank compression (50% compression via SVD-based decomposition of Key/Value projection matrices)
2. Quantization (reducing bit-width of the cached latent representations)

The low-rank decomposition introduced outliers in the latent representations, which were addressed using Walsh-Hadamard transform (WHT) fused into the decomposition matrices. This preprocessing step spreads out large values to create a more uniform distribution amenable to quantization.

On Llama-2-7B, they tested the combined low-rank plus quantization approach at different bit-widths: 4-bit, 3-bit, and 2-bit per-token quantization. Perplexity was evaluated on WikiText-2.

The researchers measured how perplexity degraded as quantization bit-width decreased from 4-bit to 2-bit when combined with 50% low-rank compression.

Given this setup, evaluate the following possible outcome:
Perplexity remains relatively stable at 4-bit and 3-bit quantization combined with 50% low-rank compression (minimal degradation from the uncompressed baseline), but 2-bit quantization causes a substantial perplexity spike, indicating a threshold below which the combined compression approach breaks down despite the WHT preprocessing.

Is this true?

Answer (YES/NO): NO